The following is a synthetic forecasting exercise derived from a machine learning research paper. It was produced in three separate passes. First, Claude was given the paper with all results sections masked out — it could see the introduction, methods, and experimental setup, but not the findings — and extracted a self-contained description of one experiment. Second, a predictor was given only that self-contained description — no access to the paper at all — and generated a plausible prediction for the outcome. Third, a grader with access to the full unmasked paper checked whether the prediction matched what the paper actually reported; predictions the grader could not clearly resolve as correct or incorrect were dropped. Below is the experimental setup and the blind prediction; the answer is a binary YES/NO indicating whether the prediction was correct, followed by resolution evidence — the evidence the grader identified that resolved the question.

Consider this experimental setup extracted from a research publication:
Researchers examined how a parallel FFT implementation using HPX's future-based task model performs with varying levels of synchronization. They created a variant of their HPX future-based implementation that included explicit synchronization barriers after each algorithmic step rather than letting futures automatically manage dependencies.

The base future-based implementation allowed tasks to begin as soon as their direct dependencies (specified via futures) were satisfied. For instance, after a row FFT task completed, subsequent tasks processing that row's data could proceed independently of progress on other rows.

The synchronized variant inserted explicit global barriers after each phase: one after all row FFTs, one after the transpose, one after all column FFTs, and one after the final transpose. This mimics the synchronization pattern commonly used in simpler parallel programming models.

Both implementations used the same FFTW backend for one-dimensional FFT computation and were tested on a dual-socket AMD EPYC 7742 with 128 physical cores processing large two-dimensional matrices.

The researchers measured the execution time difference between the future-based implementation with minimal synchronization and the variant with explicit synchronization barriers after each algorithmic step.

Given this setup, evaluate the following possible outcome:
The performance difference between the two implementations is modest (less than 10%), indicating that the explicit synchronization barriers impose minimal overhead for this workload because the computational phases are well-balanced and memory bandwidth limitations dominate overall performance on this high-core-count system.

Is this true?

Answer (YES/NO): NO